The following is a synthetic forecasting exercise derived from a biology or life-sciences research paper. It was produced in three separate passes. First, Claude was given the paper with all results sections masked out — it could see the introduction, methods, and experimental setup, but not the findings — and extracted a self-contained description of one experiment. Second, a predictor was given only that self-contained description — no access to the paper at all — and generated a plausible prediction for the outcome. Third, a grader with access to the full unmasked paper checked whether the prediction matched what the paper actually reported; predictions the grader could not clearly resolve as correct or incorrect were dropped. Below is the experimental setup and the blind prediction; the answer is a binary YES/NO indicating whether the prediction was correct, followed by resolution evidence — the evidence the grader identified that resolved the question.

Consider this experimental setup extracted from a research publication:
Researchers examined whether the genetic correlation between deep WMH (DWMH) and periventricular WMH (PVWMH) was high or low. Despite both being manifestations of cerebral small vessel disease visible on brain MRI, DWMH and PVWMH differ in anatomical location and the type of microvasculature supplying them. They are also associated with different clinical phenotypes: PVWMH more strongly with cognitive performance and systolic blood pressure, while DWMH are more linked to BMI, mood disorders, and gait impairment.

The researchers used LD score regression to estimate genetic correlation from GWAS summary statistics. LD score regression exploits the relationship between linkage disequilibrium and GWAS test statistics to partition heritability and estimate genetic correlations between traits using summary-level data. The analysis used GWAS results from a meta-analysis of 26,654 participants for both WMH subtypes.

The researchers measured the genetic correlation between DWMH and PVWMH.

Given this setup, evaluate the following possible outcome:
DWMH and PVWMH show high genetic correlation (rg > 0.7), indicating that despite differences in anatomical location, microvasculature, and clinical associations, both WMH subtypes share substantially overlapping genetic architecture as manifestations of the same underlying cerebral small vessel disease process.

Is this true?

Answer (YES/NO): YES